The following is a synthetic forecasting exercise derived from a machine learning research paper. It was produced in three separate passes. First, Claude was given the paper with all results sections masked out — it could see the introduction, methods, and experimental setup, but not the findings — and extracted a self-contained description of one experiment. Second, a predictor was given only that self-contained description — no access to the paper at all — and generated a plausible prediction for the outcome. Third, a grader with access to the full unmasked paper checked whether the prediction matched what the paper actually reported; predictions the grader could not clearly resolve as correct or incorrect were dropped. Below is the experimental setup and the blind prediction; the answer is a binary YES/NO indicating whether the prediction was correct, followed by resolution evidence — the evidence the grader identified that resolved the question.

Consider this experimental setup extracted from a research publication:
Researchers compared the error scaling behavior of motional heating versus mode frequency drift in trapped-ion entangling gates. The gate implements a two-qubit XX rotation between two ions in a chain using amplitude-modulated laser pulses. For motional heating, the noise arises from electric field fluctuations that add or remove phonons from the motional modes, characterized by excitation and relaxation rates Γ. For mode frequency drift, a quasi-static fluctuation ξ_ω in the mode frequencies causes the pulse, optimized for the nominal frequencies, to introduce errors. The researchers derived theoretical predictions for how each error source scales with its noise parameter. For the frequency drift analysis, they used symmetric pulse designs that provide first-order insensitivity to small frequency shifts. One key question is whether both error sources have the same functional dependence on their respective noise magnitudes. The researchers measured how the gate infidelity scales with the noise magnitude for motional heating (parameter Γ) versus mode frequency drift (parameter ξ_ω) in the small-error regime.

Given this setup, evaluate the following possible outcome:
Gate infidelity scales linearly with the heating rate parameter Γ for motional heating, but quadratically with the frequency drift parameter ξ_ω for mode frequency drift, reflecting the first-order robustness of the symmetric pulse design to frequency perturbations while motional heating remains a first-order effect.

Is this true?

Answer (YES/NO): YES